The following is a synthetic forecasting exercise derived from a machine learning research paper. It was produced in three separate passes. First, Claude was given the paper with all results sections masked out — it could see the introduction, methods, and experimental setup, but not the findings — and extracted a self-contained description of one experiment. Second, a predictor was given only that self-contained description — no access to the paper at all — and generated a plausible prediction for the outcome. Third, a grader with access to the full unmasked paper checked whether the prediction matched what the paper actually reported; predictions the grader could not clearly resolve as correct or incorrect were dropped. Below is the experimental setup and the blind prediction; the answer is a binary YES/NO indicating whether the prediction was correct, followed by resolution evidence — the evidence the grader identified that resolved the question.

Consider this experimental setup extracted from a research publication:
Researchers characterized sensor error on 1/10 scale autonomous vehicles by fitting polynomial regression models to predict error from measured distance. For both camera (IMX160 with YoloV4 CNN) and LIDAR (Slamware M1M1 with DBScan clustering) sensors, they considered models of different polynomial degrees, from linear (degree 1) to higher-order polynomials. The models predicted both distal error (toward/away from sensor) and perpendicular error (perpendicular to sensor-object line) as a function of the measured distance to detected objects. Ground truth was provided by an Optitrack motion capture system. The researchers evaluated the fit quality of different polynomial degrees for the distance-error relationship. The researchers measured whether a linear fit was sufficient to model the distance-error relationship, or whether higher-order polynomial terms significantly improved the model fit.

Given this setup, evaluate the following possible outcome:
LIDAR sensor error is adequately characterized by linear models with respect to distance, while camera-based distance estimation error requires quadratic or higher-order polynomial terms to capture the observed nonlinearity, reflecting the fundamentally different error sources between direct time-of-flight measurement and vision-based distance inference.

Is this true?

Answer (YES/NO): NO